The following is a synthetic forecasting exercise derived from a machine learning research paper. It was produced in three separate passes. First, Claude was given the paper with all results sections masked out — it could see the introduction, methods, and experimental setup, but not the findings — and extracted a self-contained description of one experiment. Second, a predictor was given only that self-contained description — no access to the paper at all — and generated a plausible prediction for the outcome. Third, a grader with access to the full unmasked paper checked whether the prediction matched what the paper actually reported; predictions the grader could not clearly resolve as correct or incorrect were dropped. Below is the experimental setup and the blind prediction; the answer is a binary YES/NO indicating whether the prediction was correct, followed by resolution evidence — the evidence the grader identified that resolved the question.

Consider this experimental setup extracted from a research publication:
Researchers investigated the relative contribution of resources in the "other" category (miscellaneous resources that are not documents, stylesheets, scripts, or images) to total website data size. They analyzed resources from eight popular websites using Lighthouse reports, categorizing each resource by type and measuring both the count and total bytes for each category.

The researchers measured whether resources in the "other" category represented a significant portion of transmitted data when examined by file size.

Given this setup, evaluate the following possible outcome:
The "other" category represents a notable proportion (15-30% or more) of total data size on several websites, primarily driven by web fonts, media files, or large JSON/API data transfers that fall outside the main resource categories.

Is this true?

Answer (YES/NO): NO